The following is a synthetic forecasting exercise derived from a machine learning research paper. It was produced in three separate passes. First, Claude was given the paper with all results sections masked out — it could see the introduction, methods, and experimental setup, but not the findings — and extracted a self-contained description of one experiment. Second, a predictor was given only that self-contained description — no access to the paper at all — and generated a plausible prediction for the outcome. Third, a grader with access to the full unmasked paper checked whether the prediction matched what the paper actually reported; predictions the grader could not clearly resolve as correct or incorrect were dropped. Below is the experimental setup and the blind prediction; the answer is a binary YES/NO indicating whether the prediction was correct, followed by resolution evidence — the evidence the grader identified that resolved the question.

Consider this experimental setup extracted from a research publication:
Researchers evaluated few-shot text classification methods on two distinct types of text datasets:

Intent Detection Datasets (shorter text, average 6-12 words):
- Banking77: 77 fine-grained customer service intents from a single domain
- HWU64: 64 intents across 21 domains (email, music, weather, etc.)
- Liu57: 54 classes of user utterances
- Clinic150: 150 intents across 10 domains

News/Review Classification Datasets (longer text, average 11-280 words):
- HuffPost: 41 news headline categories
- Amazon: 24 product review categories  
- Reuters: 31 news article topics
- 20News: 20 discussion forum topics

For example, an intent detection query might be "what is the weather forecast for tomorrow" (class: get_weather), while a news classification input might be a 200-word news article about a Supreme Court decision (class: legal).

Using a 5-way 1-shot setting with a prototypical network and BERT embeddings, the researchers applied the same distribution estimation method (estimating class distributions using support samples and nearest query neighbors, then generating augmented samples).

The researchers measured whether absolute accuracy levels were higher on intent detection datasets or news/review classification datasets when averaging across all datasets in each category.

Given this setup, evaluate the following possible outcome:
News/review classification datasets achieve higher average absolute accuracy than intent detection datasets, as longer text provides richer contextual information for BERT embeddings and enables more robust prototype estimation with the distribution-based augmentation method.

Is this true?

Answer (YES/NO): NO